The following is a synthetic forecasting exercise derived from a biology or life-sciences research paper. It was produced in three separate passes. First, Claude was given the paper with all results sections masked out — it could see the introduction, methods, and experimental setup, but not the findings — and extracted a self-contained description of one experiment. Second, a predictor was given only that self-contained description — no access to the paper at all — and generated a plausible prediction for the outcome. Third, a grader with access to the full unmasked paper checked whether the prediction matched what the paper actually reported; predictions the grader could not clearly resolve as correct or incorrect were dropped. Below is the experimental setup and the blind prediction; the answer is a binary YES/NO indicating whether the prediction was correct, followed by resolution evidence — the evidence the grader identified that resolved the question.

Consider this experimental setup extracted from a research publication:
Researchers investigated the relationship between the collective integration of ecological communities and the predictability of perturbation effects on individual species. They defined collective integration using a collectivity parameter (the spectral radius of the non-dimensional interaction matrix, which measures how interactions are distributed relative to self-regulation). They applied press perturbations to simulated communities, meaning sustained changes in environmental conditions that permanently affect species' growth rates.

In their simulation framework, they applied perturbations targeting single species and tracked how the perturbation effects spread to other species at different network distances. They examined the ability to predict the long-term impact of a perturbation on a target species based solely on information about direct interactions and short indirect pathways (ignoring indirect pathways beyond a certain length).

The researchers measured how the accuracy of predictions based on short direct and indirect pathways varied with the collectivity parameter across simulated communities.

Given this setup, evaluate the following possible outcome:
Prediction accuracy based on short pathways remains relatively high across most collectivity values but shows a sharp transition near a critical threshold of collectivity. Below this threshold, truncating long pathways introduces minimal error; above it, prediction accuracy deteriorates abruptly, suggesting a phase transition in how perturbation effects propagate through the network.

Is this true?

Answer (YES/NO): NO